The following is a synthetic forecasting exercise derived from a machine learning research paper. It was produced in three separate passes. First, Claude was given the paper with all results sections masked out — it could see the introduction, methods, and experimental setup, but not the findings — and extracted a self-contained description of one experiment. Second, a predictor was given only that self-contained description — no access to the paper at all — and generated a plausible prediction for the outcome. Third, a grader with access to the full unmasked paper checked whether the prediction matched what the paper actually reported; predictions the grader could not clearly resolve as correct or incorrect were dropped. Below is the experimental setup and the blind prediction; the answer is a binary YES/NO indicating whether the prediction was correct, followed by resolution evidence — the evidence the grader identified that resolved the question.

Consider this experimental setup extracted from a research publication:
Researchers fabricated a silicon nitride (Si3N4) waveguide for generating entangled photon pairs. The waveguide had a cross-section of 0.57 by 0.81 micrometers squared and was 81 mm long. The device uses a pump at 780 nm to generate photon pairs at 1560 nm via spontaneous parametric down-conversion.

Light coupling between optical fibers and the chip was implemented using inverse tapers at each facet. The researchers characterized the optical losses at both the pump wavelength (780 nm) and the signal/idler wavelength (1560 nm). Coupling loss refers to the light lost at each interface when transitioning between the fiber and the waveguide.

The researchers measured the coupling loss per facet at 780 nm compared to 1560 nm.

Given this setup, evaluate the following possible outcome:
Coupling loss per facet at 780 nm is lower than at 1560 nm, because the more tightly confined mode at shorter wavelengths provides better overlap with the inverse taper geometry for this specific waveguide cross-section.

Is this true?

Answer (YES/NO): NO